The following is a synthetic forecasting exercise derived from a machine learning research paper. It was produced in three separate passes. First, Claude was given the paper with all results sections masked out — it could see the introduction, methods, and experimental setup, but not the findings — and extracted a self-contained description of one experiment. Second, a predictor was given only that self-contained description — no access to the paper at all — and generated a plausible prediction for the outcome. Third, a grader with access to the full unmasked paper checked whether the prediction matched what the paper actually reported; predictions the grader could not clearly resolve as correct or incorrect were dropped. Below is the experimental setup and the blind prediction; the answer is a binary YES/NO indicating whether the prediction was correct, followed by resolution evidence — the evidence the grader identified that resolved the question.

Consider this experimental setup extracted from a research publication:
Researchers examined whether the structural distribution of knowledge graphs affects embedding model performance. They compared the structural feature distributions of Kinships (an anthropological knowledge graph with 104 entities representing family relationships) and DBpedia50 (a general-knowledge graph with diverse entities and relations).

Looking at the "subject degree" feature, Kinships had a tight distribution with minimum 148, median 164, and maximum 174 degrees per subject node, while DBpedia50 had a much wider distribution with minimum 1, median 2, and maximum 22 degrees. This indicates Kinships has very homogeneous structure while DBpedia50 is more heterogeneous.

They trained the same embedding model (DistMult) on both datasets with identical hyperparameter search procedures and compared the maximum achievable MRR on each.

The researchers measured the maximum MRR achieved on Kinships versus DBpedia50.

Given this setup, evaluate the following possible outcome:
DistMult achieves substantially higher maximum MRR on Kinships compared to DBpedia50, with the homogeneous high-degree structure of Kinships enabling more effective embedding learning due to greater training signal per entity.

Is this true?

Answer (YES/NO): YES